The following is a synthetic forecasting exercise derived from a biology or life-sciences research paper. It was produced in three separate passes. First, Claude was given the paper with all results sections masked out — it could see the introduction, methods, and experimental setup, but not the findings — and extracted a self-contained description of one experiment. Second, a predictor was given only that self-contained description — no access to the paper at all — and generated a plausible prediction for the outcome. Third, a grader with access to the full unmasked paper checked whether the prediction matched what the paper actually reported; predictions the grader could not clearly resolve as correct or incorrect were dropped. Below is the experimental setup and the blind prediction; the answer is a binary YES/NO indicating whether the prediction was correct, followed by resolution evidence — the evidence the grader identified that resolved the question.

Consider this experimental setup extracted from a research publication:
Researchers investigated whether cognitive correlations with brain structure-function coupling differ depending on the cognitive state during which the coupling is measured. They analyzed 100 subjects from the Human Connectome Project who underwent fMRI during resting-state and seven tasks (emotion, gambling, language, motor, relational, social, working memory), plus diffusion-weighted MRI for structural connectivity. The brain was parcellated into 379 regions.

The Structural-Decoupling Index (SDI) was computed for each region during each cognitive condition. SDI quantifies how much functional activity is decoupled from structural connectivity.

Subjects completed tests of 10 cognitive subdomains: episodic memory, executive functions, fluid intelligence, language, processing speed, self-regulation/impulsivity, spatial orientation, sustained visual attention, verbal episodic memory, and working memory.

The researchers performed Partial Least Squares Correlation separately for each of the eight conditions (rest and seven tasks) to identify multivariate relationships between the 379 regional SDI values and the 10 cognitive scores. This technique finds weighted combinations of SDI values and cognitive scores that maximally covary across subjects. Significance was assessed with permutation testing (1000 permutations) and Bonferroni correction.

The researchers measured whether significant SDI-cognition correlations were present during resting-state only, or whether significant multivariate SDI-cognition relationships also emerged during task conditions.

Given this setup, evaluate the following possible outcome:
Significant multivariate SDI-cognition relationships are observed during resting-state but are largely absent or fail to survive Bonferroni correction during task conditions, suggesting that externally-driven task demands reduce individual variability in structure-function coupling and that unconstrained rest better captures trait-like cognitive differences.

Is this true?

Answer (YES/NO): YES